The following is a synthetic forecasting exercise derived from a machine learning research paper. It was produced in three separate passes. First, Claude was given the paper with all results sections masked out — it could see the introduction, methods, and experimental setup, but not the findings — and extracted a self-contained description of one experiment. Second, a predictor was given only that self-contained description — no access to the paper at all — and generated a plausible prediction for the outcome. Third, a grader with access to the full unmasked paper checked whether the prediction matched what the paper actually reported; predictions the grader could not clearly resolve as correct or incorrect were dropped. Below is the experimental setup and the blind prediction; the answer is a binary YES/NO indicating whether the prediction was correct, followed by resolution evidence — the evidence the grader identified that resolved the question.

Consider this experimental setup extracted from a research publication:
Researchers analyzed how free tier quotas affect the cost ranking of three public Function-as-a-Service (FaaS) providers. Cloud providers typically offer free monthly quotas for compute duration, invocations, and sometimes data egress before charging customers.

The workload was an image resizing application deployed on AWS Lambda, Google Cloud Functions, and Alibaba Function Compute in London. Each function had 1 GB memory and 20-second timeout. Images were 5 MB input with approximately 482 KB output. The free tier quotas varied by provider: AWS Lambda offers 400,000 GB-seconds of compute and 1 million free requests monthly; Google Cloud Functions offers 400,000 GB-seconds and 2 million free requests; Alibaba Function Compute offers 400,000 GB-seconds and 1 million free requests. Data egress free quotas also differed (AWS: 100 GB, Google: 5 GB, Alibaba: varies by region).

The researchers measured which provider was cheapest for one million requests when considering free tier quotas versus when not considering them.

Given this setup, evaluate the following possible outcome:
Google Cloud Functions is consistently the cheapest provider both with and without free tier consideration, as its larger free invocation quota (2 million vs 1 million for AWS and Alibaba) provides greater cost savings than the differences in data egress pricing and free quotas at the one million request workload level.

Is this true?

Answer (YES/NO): NO